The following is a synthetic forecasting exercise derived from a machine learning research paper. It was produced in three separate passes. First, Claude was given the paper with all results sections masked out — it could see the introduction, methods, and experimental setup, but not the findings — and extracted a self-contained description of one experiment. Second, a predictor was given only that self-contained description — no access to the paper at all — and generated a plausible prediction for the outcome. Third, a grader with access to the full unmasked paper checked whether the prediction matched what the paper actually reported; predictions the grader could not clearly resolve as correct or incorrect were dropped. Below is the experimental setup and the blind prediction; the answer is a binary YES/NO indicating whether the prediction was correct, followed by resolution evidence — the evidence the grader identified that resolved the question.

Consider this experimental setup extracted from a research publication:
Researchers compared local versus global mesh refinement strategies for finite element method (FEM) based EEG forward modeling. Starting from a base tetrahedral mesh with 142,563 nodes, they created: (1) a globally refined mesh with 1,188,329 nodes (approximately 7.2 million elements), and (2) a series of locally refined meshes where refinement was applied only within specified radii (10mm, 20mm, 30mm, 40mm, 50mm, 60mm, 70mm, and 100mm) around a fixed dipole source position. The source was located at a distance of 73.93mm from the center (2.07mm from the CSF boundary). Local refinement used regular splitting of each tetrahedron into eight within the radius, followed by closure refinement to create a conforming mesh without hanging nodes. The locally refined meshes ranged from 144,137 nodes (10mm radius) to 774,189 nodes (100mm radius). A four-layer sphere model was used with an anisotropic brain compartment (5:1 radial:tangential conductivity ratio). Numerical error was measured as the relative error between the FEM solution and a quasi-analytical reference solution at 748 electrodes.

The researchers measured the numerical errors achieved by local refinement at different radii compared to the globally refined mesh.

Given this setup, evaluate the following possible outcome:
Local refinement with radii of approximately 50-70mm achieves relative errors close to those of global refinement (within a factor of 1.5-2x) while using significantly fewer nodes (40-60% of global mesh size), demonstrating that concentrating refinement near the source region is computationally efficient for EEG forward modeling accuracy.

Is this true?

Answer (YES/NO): NO